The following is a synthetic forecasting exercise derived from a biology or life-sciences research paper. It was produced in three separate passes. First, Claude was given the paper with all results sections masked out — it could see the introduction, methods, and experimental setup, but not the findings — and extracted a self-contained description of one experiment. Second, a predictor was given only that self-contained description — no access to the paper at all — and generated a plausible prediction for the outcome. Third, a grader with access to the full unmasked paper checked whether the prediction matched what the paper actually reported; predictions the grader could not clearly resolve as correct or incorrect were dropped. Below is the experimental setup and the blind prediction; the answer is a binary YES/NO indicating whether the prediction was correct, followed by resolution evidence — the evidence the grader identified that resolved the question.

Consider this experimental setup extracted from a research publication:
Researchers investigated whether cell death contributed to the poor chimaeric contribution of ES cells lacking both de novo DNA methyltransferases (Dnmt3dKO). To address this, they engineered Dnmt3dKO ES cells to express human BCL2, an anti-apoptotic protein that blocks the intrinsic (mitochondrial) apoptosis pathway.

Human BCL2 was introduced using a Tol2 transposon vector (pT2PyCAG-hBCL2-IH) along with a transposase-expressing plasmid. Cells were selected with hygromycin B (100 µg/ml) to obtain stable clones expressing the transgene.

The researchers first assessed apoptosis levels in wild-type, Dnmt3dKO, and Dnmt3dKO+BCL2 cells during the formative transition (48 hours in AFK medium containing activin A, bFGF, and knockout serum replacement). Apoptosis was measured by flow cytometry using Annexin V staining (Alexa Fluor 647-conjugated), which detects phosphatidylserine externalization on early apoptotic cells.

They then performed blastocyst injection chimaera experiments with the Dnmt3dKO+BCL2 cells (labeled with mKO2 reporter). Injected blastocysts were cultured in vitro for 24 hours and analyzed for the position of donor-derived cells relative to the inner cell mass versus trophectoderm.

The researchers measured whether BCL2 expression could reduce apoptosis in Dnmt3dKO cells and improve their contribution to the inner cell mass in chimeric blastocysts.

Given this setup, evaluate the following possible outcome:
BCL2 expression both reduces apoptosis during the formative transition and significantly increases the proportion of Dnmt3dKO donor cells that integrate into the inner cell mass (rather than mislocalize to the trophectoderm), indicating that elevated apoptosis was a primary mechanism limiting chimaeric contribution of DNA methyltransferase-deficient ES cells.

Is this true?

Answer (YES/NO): NO